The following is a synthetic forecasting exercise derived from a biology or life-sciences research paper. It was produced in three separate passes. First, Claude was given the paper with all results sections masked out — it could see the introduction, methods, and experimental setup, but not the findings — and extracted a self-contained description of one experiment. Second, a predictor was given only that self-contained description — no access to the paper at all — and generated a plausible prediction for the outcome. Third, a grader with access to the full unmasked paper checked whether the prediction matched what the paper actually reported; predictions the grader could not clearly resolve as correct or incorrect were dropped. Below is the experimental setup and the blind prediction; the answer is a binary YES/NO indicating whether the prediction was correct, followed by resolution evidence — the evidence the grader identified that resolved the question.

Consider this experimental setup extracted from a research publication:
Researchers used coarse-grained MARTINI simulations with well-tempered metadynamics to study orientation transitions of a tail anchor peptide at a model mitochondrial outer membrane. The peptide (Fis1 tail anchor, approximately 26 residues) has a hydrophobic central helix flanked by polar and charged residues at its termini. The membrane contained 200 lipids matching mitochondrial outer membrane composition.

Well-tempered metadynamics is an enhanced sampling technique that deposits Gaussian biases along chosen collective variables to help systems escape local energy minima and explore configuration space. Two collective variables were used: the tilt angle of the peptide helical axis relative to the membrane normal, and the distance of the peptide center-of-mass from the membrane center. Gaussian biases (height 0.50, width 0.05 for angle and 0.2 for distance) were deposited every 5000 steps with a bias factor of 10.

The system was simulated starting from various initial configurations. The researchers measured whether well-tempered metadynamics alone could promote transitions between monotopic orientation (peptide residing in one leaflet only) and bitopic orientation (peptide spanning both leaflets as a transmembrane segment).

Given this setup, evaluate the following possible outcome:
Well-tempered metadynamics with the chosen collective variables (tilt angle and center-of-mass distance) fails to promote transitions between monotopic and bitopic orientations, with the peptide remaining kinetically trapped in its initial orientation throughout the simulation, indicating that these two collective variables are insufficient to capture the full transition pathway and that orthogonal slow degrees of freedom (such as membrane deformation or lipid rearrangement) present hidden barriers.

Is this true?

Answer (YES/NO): NO